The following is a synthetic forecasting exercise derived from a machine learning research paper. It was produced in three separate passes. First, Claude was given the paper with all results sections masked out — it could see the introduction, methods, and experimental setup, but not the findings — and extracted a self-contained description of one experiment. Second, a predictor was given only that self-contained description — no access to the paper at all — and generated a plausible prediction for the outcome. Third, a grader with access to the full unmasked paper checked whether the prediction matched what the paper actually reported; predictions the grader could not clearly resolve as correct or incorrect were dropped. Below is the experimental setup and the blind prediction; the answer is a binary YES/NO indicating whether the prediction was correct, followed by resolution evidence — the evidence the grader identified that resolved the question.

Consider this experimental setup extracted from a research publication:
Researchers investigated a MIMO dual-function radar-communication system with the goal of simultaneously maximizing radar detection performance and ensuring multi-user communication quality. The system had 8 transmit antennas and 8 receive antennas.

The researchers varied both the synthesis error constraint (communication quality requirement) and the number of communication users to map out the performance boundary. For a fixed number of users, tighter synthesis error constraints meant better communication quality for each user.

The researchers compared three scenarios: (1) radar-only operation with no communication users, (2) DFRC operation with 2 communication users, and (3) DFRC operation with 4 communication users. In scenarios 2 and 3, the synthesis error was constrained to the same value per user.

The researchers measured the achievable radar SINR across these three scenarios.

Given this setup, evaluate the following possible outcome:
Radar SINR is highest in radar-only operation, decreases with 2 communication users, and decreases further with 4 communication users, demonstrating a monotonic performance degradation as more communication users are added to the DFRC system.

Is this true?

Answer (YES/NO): YES